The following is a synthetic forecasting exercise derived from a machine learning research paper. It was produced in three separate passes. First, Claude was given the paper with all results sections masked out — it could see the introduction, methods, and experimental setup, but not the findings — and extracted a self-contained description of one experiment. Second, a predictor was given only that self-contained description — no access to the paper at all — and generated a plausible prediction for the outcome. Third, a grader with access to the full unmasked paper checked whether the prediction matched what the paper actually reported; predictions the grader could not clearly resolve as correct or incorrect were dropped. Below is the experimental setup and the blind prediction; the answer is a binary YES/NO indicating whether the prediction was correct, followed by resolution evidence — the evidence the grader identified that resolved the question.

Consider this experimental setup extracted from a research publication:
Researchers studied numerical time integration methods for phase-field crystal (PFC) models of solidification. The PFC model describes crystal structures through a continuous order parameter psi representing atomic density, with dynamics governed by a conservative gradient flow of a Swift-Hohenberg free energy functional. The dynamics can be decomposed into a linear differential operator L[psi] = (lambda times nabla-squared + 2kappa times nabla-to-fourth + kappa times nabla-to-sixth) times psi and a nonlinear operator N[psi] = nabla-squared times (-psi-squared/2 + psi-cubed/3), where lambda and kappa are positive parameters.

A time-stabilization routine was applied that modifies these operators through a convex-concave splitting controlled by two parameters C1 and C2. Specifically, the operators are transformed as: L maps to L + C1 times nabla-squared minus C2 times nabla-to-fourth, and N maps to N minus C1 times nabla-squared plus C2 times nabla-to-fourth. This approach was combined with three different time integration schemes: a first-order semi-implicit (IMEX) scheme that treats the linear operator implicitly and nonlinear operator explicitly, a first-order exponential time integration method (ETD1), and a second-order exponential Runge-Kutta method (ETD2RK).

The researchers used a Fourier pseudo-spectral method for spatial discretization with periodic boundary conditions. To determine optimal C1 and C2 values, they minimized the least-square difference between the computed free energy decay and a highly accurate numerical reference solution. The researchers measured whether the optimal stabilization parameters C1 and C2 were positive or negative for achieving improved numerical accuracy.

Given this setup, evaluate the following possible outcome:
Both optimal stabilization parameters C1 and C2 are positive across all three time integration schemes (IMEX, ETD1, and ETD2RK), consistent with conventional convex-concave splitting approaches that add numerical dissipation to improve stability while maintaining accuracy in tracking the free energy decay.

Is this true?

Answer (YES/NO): NO